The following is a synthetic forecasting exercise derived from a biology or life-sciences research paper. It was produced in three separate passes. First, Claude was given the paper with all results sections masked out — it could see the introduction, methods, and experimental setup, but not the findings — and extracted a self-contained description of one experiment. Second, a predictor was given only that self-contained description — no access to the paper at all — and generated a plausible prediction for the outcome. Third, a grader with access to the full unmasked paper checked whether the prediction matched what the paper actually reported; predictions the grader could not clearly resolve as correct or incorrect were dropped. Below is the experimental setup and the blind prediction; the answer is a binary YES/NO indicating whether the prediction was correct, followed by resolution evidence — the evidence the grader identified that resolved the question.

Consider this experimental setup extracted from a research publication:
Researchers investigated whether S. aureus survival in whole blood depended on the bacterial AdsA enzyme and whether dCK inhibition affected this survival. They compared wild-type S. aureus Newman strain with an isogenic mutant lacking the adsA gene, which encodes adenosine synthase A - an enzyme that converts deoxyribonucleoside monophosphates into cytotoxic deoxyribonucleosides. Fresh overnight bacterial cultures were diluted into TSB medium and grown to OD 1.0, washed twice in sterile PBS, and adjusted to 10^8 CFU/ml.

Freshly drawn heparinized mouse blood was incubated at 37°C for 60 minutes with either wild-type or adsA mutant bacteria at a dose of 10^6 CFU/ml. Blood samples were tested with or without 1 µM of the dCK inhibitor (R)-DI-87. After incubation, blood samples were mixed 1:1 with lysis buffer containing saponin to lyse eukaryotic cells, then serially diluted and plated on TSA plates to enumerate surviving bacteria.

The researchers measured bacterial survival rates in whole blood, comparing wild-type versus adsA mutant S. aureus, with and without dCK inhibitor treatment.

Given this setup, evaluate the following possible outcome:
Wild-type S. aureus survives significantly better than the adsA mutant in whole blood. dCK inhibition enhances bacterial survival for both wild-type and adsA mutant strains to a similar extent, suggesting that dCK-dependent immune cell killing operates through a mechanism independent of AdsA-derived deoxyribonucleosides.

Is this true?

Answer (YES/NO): NO